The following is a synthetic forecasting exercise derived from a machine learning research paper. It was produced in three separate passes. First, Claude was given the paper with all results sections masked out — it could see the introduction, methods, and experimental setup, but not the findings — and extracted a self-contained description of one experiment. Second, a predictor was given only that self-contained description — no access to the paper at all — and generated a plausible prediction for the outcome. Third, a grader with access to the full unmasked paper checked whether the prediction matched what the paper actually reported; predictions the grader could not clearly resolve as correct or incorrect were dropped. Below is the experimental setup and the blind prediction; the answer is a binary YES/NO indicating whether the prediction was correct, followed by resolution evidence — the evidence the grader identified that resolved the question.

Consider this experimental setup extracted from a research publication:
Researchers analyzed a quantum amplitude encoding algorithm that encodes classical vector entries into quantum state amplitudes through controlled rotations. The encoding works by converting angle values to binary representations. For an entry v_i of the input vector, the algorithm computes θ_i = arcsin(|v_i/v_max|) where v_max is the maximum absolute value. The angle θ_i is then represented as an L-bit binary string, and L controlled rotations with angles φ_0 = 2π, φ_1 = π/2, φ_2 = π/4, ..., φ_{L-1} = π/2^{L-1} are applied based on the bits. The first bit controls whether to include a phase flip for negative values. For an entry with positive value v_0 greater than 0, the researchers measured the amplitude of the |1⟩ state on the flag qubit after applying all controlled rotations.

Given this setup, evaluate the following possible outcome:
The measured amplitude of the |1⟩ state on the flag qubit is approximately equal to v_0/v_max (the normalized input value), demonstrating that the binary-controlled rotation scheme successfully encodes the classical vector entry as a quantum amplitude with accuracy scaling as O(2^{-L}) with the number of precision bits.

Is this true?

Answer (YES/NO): YES